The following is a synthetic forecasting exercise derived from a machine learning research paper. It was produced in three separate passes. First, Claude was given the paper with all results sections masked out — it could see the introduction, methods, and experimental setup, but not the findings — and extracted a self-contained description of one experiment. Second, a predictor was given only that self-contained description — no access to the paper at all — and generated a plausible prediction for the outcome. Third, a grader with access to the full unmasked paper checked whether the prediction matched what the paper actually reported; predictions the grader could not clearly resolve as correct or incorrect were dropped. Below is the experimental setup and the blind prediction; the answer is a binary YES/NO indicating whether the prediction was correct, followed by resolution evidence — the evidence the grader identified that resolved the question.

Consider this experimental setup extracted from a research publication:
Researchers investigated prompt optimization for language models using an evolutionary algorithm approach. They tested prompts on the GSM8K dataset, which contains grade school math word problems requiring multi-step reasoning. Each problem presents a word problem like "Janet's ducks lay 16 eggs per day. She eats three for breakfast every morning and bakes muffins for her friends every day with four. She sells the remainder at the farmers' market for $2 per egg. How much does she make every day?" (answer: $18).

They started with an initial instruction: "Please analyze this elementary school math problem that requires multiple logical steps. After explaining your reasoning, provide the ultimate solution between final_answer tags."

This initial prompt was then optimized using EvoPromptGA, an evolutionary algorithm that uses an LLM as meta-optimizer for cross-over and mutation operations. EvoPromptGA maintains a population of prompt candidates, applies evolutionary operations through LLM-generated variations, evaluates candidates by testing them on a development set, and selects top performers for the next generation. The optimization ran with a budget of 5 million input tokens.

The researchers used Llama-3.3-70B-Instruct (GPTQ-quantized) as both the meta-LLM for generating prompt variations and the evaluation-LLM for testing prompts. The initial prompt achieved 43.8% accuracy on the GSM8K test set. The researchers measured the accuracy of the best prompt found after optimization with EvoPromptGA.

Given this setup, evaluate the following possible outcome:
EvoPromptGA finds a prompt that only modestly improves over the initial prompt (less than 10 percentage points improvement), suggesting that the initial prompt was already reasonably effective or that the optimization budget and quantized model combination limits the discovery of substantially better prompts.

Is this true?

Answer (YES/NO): NO